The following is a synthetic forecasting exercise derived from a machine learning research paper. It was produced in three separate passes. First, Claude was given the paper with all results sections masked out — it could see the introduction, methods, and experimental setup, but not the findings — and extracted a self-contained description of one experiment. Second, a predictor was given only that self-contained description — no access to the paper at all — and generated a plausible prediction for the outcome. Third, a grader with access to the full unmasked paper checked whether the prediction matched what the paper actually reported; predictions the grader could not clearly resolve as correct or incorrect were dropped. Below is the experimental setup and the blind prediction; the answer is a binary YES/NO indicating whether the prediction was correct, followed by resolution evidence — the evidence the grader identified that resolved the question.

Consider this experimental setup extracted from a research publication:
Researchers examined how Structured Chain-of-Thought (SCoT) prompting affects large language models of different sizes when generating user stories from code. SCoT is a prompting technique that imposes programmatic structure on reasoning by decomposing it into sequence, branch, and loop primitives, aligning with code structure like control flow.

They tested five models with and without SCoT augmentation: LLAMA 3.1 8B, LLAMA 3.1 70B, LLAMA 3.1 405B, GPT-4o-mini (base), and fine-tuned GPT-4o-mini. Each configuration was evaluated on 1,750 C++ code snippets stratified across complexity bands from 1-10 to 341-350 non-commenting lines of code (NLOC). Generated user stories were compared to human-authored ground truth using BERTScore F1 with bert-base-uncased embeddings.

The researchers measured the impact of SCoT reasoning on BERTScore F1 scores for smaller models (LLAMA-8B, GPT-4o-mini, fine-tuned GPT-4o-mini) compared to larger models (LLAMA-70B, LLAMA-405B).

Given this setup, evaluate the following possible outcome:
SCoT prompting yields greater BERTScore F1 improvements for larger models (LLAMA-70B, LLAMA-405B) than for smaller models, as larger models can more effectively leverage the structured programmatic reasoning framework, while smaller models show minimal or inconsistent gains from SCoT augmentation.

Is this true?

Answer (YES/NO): YES